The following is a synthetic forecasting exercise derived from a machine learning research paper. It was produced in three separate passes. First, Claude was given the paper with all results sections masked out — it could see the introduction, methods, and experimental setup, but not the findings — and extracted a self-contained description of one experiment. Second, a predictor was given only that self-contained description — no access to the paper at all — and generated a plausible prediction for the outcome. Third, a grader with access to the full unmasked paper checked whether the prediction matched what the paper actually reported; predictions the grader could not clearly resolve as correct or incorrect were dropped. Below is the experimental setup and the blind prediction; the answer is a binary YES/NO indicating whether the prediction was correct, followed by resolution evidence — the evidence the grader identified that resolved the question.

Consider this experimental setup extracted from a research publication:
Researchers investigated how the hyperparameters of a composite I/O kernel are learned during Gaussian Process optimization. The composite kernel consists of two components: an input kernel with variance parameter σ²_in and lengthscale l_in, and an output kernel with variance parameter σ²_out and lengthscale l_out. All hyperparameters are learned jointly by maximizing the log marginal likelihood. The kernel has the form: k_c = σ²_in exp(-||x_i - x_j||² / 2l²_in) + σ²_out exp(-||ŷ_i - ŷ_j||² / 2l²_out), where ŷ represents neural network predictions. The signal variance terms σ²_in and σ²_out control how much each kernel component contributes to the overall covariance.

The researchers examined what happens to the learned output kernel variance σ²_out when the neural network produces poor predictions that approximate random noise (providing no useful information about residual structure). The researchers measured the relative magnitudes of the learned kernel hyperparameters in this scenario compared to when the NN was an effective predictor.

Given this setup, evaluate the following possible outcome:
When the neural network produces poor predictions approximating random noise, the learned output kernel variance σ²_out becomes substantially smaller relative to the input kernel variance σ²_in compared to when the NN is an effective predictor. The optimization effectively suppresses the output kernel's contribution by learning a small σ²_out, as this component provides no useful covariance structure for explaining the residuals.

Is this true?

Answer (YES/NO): YES